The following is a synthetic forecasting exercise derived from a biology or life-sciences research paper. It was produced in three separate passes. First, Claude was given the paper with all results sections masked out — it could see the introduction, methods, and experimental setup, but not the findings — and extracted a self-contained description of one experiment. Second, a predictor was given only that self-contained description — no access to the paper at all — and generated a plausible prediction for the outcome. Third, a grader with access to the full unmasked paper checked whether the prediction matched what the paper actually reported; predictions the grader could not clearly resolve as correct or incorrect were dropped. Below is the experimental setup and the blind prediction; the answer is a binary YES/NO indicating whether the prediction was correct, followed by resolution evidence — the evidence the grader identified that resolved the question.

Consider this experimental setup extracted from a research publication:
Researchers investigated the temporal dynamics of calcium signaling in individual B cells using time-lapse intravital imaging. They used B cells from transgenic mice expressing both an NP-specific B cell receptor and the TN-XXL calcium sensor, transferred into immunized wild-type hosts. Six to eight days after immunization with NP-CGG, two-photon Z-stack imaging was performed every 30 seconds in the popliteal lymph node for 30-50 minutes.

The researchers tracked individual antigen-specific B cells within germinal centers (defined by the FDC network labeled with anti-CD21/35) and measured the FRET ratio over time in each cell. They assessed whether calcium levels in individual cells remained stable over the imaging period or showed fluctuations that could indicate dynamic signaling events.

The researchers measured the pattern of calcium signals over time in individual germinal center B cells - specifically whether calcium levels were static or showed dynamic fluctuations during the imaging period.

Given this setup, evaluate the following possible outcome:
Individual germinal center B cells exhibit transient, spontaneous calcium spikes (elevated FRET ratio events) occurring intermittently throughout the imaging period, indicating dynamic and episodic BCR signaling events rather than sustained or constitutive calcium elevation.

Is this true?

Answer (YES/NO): YES